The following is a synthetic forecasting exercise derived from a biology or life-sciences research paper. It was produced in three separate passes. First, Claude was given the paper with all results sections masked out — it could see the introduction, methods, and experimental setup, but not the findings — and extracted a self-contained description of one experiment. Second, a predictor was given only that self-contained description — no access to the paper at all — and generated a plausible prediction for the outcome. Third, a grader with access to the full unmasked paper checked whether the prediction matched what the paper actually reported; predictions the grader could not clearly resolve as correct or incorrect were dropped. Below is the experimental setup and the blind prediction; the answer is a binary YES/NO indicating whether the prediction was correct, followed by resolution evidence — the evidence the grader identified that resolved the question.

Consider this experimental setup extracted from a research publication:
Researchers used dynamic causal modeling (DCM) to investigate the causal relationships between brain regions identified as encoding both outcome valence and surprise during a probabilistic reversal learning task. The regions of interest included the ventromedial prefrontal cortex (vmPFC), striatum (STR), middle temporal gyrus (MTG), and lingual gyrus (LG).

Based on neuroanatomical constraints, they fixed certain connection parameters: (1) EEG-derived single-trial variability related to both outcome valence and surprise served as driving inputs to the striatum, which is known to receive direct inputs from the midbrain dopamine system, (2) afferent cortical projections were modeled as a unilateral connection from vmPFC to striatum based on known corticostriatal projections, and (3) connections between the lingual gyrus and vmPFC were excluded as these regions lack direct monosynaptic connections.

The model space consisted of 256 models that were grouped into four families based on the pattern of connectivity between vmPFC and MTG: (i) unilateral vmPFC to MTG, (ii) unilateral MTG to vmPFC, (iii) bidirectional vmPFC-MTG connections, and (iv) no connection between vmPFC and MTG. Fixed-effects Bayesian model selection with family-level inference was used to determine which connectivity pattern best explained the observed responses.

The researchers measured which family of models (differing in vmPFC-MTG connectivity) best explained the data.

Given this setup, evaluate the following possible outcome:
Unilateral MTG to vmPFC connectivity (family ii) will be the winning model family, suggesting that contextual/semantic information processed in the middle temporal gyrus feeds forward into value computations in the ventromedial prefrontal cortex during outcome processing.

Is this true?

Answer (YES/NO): NO